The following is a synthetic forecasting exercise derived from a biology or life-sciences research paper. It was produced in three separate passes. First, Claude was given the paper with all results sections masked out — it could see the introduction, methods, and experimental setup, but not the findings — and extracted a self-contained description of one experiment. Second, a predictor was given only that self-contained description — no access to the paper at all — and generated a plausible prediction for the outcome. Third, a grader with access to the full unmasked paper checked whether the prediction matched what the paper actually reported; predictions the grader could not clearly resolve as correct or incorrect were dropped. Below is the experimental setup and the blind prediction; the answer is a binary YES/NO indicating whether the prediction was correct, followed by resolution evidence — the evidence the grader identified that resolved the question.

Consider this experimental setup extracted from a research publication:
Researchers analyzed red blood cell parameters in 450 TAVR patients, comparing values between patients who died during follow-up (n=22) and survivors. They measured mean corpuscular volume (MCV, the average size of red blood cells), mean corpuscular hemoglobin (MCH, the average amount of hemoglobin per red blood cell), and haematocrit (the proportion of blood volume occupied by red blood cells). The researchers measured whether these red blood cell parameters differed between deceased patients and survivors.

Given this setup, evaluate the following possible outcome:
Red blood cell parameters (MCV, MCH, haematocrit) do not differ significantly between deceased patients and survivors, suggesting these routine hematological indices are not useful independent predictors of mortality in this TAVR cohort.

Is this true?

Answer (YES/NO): NO